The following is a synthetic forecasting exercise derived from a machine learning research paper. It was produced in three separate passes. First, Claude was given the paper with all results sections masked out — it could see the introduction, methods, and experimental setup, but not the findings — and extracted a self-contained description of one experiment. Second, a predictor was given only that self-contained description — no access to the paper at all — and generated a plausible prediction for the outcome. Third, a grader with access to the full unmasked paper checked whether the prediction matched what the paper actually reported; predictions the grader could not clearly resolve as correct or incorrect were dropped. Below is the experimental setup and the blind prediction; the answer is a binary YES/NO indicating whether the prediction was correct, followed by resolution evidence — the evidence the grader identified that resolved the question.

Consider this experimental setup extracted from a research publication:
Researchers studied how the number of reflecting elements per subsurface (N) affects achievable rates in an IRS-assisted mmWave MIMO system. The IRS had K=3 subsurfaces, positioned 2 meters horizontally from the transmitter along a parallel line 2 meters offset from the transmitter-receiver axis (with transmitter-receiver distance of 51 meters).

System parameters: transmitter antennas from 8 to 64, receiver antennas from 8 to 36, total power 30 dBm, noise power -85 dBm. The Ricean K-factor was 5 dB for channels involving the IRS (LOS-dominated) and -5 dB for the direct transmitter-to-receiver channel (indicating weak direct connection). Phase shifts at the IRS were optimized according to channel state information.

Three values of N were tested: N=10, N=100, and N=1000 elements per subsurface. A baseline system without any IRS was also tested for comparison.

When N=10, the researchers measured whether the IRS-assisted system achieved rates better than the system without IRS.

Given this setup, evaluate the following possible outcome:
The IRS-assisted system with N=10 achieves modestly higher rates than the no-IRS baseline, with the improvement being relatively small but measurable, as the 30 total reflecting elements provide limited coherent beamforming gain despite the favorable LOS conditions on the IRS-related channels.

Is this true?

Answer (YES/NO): NO